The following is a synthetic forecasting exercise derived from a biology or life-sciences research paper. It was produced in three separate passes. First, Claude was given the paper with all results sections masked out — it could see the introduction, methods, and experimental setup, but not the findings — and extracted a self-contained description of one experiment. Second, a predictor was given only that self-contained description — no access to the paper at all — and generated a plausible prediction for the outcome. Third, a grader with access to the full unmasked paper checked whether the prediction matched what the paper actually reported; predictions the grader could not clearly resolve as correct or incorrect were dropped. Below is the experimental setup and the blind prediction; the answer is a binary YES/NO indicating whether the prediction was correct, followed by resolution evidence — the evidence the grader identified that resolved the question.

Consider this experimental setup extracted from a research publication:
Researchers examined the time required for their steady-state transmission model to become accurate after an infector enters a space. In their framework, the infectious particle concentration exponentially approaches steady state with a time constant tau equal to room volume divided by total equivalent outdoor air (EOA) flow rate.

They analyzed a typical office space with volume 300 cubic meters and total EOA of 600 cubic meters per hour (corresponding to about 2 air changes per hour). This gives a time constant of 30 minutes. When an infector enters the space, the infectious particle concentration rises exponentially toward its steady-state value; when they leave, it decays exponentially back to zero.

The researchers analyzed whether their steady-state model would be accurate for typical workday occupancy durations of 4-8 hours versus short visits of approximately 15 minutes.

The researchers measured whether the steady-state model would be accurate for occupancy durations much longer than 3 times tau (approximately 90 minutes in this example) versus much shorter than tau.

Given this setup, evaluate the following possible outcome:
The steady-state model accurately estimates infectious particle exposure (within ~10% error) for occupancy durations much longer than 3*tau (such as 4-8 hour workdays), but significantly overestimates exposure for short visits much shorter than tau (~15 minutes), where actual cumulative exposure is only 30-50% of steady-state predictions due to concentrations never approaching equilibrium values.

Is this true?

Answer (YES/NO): NO